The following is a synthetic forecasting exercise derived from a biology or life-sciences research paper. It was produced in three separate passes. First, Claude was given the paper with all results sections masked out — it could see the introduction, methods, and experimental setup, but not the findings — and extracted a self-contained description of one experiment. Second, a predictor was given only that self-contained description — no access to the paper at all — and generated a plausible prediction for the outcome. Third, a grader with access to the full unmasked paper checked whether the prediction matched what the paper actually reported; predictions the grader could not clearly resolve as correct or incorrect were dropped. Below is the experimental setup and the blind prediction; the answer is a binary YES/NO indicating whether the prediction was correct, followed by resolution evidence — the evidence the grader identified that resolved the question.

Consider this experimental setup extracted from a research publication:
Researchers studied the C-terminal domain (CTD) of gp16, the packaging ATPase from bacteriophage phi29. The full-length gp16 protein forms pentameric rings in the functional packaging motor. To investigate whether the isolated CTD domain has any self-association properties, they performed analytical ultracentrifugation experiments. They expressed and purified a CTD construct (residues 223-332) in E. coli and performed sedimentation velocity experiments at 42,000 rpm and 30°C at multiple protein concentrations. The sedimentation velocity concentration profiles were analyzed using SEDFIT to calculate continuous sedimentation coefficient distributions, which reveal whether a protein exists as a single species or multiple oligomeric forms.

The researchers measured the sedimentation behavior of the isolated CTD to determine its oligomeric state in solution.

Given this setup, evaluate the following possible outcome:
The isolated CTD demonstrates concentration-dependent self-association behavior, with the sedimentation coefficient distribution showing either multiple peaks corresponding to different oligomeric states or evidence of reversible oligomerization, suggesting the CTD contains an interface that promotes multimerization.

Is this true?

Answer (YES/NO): NO